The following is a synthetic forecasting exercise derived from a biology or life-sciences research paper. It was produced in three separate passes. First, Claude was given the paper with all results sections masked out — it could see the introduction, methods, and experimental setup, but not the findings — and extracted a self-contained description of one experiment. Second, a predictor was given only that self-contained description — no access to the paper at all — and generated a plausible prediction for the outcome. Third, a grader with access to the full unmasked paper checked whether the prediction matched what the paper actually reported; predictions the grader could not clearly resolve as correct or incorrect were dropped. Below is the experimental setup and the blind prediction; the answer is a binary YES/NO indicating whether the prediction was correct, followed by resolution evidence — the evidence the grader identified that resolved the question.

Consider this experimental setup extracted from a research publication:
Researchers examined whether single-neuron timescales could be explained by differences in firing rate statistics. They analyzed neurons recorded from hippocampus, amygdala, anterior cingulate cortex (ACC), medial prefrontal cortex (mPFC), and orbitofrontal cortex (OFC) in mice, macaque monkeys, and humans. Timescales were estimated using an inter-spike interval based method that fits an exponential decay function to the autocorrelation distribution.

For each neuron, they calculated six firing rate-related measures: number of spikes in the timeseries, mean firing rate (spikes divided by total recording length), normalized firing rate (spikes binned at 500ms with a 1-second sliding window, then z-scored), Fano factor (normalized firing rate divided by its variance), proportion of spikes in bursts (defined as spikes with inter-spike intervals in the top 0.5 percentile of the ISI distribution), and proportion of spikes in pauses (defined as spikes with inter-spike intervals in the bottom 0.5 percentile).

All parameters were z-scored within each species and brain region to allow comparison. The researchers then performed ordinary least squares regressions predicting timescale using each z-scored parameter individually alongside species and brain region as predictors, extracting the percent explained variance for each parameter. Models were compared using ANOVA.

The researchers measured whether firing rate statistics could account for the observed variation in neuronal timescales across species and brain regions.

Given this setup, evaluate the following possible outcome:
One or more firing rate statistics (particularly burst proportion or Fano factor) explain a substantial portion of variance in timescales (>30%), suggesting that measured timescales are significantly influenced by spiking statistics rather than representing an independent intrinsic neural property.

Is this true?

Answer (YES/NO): NO